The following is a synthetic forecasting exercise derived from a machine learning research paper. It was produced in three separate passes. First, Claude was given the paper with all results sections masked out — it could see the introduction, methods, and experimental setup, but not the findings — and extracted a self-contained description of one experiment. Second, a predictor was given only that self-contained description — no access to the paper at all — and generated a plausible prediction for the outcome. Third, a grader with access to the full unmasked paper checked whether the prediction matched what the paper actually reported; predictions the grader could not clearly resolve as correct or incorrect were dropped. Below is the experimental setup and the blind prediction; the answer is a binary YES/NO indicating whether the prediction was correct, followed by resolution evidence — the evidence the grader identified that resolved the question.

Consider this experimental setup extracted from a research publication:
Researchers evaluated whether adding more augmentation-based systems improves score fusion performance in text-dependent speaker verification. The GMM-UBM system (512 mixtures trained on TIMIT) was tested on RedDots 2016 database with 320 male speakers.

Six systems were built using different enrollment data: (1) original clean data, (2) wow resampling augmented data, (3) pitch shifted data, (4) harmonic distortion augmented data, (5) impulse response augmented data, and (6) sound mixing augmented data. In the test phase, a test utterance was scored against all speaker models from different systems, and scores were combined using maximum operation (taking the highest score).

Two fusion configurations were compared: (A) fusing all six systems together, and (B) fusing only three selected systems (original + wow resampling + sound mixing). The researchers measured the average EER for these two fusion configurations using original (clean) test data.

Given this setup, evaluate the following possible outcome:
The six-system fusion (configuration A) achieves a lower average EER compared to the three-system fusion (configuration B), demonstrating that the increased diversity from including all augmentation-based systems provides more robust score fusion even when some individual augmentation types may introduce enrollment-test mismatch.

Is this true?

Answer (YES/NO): NO